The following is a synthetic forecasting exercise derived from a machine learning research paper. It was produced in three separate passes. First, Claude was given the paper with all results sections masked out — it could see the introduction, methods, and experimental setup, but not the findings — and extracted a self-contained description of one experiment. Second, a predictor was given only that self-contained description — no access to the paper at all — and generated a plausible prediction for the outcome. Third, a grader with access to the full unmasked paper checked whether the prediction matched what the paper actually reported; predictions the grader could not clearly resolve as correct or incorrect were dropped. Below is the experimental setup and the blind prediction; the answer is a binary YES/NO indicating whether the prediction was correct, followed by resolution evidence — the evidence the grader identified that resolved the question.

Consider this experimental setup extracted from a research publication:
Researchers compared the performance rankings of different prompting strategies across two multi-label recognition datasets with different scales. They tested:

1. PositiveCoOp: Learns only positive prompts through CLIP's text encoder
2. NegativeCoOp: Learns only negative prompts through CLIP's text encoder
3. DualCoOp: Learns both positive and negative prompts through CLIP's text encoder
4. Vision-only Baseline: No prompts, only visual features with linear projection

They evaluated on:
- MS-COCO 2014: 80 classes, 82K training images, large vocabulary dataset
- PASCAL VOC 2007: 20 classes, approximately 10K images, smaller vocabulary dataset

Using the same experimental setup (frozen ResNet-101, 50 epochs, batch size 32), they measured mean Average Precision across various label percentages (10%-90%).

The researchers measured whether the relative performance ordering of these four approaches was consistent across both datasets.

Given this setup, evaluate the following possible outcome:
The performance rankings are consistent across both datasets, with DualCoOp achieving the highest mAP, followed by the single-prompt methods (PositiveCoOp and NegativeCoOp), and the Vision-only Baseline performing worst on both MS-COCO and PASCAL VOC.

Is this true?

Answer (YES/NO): NO